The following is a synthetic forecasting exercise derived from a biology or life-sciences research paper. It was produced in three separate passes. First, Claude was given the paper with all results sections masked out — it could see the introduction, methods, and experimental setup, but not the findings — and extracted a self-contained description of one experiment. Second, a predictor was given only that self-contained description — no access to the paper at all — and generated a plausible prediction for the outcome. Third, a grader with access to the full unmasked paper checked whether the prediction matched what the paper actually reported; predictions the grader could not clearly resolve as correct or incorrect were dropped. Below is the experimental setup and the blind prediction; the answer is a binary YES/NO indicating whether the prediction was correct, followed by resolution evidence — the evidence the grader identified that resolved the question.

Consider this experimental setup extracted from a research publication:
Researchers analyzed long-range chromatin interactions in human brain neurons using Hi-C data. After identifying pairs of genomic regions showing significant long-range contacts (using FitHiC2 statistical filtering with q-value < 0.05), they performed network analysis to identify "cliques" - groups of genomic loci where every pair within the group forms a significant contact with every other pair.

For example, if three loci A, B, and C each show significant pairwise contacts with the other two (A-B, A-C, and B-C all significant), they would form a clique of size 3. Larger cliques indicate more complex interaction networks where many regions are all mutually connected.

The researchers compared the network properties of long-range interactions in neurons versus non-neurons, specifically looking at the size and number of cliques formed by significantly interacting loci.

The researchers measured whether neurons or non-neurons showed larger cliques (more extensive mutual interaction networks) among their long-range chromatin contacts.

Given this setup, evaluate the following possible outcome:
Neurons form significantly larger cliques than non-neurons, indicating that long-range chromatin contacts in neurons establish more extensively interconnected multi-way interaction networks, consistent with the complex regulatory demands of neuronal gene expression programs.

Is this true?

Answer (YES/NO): YES